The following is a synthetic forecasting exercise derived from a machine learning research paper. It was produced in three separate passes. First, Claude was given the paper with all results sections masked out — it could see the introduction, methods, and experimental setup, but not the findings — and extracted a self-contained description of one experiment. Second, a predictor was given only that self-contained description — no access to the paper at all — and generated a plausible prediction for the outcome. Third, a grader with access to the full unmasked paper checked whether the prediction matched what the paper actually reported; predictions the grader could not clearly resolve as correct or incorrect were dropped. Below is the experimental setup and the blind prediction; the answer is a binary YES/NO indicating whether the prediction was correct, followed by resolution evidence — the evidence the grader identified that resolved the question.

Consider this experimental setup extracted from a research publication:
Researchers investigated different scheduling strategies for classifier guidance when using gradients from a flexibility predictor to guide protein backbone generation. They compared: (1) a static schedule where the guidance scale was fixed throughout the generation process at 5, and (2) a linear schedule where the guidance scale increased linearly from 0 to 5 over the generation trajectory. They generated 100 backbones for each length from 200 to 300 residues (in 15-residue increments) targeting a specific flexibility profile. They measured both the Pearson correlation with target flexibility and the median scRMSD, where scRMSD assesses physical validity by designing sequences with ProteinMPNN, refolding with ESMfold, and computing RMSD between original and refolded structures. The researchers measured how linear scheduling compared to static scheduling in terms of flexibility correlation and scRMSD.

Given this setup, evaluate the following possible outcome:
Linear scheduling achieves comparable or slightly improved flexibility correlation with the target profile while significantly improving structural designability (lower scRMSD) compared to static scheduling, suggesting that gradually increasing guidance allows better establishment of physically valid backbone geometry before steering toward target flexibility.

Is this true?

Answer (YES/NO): NO